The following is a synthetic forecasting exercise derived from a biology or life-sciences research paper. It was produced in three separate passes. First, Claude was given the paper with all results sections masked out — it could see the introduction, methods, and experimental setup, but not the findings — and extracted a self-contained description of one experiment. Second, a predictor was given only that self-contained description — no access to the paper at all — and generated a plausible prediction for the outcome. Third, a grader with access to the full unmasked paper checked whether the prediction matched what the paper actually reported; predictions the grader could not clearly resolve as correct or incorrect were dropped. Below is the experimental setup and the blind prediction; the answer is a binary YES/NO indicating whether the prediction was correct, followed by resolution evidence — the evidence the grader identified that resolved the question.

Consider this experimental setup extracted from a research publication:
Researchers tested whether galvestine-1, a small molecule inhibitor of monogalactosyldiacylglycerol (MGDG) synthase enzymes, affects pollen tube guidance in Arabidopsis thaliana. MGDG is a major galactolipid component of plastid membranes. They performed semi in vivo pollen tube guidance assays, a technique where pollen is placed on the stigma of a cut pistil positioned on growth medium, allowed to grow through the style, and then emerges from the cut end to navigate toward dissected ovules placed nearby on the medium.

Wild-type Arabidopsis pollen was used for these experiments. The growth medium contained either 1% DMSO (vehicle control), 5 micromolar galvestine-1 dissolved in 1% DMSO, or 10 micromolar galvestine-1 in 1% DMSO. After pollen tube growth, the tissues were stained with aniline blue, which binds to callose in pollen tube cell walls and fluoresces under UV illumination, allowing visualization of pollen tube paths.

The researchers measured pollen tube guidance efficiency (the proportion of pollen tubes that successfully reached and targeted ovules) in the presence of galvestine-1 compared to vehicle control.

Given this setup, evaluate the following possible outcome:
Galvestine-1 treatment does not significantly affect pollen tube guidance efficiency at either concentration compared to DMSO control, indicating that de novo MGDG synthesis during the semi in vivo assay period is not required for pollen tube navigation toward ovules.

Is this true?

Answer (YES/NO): YES